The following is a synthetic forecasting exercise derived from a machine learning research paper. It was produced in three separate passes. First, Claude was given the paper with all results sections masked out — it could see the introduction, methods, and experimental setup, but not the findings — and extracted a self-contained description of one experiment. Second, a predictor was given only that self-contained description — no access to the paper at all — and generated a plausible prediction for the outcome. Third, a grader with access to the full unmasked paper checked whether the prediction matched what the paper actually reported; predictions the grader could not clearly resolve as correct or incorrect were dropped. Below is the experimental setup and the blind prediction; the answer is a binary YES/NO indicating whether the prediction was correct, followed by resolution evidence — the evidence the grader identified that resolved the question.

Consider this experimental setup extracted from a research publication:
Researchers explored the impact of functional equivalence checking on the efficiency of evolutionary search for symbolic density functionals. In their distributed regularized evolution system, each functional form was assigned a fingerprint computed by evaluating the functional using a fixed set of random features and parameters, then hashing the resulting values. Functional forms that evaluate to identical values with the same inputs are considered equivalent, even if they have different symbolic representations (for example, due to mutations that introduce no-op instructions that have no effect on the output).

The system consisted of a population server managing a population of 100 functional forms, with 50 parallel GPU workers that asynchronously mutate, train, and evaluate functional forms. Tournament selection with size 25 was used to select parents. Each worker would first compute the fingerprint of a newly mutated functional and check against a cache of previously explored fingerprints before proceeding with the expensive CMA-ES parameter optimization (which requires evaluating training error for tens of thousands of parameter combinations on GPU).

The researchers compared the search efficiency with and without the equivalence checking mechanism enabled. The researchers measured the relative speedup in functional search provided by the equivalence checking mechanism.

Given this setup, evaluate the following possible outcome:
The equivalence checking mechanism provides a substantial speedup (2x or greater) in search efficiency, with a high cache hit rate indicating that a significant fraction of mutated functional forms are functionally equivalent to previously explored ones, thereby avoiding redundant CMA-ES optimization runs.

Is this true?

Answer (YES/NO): YES